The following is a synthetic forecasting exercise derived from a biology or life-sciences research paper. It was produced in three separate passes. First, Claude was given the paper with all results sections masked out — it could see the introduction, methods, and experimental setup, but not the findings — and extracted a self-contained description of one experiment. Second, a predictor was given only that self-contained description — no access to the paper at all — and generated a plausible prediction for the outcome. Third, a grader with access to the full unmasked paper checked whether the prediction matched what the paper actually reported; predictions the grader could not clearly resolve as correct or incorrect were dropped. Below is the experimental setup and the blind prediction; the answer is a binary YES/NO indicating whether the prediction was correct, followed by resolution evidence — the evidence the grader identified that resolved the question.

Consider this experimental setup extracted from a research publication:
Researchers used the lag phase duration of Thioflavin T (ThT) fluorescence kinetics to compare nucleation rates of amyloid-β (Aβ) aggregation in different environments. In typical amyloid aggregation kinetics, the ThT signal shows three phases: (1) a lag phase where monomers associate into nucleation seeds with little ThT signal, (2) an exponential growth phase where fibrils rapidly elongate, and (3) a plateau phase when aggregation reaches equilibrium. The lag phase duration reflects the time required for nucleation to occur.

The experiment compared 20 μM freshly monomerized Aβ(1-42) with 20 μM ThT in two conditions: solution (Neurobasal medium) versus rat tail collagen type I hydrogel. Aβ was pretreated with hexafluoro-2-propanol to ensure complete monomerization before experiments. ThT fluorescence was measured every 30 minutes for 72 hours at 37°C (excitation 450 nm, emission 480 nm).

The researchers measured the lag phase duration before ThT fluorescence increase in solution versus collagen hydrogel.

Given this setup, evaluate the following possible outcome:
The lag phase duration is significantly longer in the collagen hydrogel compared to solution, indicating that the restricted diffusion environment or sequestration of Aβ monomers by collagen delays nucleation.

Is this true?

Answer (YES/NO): NO